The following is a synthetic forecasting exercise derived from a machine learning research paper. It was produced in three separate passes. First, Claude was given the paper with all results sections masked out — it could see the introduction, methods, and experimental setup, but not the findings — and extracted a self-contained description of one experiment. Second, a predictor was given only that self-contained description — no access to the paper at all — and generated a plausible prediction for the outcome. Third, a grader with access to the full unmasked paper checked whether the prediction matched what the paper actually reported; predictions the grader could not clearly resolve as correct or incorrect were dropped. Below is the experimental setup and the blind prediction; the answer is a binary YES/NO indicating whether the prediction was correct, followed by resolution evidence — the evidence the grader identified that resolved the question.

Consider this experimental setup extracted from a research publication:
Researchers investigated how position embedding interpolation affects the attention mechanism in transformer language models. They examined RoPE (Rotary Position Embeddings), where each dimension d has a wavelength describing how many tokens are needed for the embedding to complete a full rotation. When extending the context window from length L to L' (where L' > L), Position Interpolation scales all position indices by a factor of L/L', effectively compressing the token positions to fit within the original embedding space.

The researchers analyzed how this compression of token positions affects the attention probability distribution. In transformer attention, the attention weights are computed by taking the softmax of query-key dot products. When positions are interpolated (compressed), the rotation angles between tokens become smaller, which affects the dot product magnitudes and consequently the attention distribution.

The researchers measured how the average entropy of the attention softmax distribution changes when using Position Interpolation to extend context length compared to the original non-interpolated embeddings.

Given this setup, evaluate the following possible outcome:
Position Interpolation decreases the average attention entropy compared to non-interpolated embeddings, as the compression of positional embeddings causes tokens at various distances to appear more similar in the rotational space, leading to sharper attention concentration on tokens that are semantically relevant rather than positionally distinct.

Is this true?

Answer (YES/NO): YES